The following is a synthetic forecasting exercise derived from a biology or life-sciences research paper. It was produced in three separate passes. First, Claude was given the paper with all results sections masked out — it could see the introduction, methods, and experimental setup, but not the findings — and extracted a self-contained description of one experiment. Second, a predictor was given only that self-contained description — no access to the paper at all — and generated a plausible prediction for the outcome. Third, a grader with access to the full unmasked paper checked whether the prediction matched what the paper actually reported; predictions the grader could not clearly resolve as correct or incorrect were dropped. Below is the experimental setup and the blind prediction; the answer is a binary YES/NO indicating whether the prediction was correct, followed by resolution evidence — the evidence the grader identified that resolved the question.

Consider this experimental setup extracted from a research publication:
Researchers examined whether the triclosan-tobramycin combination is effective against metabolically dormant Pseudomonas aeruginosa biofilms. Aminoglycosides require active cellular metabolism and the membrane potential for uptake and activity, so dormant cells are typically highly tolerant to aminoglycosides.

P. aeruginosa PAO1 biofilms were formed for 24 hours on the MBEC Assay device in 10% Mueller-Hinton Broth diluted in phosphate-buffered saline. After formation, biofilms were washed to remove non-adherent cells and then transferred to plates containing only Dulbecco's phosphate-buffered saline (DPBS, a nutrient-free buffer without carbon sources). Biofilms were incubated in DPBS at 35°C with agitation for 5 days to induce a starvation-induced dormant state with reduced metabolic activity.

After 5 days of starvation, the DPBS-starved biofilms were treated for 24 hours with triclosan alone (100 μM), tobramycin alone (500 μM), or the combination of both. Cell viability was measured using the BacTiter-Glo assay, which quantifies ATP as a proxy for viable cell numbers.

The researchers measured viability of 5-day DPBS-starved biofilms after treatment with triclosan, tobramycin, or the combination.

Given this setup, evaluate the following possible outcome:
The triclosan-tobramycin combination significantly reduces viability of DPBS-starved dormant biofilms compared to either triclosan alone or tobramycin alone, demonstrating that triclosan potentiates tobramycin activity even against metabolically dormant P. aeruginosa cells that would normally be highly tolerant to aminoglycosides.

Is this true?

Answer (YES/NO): YES